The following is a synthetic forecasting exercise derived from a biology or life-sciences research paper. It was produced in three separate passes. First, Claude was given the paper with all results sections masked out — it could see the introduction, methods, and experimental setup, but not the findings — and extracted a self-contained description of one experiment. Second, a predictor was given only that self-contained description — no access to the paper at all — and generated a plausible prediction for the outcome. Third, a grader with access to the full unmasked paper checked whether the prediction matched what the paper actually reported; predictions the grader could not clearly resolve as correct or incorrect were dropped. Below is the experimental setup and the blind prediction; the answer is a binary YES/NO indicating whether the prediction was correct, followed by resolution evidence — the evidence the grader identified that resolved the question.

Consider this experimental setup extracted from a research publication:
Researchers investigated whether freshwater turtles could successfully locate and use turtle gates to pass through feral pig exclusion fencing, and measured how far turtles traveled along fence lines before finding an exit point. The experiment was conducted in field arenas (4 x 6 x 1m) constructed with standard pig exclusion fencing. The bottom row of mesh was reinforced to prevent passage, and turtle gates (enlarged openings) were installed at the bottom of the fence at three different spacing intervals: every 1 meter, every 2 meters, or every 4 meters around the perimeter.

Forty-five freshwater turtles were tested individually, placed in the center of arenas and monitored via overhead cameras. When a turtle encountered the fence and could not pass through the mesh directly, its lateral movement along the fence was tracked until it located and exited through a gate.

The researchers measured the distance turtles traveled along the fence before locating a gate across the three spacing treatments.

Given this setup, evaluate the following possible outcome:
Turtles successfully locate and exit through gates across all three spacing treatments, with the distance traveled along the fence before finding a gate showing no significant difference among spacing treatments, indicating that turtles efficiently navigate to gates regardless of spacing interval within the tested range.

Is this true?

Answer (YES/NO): NO